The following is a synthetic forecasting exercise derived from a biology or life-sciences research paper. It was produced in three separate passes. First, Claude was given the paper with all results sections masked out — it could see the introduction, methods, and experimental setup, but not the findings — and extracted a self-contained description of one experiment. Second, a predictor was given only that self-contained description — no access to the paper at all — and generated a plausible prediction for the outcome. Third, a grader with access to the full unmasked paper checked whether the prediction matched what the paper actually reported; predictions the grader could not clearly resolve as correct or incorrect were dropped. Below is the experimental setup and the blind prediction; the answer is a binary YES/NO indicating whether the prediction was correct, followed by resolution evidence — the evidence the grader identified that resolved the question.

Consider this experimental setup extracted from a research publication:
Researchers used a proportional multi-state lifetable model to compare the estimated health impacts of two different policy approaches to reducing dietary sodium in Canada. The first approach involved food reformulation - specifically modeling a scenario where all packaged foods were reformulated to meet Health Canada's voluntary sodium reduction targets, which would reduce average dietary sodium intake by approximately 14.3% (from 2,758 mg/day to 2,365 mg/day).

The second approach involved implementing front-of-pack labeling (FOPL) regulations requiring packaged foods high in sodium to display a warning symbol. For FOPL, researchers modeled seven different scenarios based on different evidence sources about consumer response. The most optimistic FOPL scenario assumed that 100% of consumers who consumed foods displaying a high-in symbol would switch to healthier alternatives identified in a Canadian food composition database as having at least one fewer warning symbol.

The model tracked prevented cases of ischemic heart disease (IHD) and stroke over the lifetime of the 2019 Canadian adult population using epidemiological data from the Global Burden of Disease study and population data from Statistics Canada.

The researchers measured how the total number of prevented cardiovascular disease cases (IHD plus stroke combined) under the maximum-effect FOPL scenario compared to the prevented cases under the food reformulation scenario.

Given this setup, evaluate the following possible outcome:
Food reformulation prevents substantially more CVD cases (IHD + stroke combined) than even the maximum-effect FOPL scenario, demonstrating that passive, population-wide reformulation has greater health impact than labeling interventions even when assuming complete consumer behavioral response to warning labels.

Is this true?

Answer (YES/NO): YES